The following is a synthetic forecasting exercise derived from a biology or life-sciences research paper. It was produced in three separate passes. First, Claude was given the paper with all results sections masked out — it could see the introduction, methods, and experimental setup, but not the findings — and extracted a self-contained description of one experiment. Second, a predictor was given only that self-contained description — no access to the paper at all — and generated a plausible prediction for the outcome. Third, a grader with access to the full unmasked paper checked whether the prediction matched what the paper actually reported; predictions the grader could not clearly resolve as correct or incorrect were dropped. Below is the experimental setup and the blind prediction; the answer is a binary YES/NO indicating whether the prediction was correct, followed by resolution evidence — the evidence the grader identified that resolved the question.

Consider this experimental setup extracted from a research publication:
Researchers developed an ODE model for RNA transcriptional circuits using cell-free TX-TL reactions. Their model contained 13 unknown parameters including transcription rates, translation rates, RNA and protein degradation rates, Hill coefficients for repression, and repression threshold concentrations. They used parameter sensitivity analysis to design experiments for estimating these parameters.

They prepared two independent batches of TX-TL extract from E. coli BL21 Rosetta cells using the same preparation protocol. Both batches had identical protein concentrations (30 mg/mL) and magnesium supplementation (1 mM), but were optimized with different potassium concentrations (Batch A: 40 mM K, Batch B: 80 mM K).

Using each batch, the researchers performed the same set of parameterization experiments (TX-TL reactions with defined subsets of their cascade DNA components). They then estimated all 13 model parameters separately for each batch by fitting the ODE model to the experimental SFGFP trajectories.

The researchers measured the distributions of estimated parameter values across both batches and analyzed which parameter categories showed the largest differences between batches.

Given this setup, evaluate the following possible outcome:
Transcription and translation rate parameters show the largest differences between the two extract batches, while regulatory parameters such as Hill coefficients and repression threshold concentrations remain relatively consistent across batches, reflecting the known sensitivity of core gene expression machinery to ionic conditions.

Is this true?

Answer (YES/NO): NO